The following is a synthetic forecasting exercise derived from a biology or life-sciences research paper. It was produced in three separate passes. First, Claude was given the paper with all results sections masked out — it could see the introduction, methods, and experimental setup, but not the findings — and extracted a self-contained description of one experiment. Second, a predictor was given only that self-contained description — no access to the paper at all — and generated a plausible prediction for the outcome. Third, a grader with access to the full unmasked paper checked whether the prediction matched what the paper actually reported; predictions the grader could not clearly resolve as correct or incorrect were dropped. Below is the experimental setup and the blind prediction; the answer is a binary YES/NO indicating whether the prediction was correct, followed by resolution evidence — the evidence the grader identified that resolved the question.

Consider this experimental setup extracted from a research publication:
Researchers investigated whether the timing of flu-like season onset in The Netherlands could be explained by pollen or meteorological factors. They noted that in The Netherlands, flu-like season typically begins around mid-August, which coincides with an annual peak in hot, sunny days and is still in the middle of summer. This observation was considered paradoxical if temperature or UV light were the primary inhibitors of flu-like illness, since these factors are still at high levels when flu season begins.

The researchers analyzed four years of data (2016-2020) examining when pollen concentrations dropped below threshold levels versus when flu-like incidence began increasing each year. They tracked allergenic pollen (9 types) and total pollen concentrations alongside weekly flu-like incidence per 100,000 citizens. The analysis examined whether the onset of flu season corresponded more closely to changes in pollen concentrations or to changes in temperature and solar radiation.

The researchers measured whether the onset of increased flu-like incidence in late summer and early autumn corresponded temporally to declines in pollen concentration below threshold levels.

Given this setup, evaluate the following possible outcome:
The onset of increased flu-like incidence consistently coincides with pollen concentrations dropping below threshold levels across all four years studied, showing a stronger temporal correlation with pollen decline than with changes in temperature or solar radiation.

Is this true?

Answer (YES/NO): YES